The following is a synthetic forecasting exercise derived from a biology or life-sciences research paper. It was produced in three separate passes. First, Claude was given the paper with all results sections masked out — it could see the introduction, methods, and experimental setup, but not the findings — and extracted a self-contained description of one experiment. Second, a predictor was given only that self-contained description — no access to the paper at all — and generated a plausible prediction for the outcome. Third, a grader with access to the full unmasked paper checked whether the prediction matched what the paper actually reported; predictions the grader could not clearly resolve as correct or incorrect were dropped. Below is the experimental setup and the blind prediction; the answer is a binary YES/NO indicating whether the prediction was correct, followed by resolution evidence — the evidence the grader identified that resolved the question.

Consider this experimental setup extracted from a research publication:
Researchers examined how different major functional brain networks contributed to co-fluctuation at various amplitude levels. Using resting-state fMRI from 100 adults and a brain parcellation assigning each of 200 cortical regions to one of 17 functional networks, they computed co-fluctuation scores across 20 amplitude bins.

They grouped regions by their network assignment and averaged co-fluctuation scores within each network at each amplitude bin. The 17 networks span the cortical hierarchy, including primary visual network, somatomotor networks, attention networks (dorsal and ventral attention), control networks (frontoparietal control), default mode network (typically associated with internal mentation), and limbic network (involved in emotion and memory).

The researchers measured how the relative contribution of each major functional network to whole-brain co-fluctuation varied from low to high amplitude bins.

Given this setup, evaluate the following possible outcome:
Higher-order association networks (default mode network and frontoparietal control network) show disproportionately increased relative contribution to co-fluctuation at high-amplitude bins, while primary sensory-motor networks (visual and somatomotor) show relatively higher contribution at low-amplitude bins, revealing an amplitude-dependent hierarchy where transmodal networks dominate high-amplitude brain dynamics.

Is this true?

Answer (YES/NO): NO